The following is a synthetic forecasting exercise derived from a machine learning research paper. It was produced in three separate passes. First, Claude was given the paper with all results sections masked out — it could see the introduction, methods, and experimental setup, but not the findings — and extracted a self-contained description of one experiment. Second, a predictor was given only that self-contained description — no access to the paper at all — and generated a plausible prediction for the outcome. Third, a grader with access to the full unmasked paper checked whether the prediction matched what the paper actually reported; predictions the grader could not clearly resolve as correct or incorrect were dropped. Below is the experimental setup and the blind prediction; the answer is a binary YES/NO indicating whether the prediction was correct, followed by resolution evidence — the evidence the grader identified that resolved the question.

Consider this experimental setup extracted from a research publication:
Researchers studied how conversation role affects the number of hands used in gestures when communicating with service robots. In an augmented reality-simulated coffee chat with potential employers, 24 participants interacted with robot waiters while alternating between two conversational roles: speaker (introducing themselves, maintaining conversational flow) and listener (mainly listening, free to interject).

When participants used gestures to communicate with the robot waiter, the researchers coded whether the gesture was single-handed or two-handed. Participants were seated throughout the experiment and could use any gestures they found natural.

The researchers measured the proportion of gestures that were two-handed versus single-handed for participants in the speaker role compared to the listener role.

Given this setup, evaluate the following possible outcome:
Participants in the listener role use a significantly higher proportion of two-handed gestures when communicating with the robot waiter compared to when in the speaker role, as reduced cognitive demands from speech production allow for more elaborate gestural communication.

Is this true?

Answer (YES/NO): YES